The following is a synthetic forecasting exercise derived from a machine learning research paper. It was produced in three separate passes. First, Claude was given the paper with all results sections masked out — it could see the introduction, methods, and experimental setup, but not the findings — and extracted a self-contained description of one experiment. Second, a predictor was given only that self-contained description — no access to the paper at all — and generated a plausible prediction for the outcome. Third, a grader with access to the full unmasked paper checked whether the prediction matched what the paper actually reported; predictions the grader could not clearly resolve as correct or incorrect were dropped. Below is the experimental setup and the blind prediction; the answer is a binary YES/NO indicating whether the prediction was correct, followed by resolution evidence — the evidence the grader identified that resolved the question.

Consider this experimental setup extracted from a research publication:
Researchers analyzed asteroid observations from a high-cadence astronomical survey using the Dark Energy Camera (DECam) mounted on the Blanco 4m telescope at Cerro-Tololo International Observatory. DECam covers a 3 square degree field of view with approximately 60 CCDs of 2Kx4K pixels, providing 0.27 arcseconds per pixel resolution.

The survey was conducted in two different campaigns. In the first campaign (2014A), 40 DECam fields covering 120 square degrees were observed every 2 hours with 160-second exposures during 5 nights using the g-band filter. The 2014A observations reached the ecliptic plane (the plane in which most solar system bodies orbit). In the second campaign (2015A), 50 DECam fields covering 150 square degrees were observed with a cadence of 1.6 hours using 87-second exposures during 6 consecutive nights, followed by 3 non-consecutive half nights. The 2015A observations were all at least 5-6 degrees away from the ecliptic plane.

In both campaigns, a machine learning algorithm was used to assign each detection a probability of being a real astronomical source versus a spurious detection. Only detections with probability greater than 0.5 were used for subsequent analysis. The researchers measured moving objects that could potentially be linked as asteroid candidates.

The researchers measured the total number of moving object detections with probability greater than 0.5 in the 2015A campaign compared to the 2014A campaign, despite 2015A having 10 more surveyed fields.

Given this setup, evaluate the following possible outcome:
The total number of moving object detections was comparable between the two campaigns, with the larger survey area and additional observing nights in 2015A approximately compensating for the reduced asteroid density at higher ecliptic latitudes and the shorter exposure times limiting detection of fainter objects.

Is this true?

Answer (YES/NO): NO